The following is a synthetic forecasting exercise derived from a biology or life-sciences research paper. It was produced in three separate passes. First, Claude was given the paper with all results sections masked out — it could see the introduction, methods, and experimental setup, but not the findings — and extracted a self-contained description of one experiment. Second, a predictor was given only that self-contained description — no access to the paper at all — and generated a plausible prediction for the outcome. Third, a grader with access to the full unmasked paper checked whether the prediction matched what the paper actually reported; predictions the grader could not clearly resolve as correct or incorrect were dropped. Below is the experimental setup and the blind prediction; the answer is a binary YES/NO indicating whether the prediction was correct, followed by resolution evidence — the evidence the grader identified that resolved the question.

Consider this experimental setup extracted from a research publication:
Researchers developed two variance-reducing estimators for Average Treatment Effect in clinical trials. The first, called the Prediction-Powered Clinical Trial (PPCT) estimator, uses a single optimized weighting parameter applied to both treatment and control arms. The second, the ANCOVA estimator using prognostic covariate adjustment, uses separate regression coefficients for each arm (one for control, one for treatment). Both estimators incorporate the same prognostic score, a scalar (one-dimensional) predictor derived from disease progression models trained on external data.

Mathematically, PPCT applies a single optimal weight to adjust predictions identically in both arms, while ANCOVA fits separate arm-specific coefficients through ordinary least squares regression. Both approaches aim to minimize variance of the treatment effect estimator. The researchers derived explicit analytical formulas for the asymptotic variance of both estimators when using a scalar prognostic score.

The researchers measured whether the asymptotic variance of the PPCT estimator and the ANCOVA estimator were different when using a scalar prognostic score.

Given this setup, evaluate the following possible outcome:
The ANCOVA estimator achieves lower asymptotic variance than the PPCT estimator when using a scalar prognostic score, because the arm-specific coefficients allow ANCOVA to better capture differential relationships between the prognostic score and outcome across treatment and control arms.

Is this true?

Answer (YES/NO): NO